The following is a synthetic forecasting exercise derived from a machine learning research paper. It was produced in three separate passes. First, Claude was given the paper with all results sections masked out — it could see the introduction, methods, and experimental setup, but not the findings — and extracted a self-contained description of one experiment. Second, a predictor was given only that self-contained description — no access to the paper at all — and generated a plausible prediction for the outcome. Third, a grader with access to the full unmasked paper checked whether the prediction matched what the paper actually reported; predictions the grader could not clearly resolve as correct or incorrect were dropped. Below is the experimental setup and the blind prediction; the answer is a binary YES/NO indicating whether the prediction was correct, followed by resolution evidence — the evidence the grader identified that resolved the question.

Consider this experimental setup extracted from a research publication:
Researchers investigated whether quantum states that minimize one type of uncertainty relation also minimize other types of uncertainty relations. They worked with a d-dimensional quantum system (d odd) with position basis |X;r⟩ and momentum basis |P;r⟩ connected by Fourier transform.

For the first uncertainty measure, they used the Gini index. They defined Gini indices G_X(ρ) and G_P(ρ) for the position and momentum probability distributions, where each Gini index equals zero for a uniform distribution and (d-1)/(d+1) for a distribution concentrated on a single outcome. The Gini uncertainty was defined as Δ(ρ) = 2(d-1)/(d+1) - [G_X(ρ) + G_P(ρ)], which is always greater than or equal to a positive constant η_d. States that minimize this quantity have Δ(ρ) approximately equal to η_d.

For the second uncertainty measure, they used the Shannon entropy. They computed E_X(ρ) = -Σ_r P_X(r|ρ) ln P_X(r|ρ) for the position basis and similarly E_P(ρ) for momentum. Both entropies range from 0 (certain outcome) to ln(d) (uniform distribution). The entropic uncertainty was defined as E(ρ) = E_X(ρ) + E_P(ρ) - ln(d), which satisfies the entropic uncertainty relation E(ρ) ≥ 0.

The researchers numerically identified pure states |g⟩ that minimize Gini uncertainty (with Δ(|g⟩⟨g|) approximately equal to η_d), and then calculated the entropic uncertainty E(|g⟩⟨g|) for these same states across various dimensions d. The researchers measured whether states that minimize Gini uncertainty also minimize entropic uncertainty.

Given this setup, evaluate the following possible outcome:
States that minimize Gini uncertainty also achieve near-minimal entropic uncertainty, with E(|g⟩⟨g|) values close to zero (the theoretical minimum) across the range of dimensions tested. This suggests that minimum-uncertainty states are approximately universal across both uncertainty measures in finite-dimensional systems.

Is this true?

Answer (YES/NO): NO